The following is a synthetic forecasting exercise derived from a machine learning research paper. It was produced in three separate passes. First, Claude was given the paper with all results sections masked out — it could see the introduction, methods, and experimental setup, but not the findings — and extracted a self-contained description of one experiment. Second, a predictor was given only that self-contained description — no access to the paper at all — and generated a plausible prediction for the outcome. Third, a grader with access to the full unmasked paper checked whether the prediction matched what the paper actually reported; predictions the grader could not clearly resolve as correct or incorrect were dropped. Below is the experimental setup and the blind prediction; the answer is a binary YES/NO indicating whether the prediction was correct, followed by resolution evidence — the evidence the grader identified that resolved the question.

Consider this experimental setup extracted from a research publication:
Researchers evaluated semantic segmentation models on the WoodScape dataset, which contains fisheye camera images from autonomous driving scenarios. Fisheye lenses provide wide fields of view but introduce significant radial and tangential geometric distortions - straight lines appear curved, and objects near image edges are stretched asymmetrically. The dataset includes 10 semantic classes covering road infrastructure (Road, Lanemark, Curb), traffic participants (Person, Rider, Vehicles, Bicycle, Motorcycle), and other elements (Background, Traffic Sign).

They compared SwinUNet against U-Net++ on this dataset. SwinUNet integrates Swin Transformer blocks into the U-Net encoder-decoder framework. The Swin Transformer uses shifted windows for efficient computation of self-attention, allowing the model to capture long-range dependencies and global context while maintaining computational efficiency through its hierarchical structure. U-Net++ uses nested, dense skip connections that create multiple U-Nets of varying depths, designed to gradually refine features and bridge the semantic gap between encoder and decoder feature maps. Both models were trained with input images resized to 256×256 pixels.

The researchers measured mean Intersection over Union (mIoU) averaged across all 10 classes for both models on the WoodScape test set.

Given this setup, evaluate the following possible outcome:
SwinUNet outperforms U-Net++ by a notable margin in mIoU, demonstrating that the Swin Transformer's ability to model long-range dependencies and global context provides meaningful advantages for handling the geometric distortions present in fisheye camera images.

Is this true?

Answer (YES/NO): YES